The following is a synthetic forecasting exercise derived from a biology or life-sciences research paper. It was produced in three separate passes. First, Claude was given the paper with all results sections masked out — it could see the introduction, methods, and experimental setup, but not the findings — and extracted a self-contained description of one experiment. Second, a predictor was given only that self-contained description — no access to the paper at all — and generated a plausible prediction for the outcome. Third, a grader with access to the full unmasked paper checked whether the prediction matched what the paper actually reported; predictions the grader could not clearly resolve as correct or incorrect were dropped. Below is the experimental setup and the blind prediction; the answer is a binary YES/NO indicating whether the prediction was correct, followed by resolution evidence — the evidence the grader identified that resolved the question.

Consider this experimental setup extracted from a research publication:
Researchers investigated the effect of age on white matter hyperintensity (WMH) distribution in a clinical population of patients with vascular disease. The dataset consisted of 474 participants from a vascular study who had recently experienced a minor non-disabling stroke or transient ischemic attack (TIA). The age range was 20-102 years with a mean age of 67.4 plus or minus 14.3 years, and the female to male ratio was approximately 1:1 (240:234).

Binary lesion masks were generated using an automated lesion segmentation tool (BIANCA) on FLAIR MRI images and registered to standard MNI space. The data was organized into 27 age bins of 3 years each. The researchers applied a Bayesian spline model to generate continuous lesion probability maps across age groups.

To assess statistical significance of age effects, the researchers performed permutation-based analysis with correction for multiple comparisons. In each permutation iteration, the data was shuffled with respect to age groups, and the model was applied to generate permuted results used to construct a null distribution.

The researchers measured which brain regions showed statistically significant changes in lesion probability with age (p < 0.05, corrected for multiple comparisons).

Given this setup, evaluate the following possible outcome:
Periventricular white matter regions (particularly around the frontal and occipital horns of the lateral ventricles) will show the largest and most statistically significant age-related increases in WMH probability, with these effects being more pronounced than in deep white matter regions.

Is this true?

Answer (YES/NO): YES